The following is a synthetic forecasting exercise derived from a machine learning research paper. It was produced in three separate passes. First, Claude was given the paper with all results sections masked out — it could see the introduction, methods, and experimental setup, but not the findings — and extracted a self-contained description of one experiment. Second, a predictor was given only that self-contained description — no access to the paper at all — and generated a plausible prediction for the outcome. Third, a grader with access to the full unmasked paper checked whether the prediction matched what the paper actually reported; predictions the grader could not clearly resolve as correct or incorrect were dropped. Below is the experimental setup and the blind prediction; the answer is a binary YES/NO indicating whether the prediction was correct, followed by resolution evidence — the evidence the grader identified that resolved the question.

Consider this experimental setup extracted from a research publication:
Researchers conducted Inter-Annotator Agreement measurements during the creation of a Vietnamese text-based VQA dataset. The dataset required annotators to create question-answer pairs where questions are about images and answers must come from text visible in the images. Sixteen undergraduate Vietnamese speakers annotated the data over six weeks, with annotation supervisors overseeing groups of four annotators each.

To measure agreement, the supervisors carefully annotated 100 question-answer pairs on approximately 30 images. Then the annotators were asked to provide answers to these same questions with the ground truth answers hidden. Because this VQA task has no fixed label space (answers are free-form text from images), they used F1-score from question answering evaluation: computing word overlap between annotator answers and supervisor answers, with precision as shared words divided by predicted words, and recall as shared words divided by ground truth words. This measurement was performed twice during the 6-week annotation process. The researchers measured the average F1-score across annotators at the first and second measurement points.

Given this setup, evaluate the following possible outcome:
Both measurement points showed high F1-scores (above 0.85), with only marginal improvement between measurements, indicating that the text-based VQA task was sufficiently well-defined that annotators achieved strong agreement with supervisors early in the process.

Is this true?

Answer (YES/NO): NO